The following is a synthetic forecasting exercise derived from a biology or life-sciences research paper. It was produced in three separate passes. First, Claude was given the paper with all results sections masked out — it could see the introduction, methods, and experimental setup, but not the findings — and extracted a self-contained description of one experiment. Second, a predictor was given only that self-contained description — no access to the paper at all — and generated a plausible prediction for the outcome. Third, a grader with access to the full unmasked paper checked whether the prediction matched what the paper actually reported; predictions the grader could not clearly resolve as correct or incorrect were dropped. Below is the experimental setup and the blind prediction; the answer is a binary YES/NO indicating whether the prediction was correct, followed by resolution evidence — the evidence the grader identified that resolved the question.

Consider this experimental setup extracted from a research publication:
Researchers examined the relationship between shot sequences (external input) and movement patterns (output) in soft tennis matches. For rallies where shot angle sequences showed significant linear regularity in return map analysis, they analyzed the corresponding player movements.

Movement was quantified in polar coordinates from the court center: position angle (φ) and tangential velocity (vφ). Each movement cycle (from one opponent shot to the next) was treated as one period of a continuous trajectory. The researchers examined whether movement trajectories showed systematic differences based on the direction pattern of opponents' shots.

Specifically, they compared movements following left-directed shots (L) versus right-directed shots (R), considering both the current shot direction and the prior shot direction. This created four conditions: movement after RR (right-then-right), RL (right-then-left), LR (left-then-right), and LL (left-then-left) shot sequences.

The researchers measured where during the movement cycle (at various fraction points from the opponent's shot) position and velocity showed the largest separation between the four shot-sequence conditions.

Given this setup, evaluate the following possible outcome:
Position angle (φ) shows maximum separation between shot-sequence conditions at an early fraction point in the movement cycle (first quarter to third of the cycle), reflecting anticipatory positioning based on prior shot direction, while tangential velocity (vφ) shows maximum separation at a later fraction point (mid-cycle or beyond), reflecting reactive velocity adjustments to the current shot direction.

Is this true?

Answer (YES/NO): NO